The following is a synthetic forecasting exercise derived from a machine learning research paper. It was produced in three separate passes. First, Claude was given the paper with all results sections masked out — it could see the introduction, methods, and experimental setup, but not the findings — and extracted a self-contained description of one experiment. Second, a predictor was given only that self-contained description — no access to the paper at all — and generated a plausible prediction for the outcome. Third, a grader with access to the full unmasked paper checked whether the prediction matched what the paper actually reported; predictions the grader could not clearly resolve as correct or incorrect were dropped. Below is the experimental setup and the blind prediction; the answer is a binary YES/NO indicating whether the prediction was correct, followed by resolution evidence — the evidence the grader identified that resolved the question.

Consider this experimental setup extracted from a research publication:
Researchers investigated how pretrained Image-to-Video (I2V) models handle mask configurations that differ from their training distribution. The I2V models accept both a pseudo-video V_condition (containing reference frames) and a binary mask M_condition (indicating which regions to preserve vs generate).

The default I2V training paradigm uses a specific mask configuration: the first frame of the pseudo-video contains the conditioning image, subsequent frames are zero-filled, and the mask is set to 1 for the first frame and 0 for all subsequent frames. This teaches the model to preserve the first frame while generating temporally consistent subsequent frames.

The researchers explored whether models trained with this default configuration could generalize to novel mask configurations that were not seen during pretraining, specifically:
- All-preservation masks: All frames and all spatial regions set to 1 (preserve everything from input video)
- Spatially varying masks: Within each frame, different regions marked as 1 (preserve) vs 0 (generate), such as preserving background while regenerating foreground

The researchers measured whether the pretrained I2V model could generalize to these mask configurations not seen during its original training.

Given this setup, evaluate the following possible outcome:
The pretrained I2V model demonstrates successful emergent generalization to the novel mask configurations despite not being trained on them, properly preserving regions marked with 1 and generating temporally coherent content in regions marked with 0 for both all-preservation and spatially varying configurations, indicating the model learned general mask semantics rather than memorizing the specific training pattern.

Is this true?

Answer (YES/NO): NO